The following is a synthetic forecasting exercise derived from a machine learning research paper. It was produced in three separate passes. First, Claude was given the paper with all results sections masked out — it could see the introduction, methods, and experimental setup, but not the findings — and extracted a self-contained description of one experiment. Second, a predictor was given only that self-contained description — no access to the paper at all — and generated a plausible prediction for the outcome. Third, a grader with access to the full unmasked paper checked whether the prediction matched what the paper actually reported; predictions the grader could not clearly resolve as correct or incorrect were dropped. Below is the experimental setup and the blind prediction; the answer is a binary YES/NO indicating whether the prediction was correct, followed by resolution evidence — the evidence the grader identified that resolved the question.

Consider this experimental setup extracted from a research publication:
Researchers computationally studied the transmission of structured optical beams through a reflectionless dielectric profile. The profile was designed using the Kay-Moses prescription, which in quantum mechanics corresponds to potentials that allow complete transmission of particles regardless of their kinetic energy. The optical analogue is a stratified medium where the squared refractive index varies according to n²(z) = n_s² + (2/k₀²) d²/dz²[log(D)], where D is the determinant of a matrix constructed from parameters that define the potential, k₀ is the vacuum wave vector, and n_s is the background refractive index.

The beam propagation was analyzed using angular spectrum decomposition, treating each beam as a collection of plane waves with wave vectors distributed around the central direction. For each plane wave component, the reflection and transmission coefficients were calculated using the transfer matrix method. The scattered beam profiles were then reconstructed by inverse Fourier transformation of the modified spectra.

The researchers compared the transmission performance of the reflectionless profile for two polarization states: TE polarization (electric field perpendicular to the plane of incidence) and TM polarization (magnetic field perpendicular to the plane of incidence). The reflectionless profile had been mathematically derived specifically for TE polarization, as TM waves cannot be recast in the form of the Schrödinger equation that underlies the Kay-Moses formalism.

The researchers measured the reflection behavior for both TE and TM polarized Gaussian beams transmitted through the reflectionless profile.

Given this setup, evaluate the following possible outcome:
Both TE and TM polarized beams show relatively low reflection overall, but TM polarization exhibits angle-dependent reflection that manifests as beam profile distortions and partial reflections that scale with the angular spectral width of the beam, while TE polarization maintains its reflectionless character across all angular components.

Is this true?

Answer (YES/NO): NO